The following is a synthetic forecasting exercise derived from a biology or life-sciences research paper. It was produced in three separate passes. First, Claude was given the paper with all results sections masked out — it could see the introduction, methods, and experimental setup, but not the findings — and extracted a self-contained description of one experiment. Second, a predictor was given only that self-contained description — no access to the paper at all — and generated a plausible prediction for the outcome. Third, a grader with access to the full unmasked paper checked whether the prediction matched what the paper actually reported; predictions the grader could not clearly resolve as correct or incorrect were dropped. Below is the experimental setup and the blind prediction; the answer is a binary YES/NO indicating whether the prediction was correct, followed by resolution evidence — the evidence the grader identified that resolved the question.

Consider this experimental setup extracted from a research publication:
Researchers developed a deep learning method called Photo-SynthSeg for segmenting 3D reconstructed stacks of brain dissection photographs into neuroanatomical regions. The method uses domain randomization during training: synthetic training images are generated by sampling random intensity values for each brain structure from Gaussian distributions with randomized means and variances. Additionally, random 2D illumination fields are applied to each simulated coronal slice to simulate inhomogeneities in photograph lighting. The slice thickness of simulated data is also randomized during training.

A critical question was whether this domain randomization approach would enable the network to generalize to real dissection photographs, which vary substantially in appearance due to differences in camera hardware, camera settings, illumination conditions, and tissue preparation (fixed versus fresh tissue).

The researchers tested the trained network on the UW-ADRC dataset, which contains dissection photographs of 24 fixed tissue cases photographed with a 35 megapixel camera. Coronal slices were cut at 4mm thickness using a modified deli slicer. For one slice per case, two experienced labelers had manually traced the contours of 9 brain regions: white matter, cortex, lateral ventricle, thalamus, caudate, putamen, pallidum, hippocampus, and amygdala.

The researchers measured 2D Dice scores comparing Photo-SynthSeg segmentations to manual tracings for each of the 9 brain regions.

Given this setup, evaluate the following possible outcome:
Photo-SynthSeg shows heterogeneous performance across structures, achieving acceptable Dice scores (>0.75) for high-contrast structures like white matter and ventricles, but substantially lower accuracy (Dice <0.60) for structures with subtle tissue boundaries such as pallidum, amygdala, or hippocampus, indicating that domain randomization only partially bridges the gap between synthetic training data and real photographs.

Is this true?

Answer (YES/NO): NO